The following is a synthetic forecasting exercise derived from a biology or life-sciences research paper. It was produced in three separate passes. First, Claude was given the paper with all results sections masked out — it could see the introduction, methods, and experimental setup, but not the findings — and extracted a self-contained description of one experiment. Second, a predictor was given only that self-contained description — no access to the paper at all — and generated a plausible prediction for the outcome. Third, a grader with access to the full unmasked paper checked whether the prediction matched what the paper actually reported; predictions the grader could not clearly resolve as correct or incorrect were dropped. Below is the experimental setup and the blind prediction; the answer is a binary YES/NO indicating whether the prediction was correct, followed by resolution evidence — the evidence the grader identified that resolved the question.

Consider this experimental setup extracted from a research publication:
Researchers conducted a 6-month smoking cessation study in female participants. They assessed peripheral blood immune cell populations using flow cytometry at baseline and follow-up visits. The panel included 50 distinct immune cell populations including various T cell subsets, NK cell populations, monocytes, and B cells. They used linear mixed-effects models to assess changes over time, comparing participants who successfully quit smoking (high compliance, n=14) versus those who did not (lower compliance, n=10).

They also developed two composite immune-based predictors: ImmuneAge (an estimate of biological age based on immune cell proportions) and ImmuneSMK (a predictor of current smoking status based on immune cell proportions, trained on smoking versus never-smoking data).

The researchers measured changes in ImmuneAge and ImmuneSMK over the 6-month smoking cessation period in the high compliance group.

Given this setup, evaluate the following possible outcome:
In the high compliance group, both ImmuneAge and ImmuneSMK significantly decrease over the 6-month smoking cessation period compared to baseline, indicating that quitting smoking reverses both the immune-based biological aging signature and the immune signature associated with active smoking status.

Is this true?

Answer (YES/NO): NO